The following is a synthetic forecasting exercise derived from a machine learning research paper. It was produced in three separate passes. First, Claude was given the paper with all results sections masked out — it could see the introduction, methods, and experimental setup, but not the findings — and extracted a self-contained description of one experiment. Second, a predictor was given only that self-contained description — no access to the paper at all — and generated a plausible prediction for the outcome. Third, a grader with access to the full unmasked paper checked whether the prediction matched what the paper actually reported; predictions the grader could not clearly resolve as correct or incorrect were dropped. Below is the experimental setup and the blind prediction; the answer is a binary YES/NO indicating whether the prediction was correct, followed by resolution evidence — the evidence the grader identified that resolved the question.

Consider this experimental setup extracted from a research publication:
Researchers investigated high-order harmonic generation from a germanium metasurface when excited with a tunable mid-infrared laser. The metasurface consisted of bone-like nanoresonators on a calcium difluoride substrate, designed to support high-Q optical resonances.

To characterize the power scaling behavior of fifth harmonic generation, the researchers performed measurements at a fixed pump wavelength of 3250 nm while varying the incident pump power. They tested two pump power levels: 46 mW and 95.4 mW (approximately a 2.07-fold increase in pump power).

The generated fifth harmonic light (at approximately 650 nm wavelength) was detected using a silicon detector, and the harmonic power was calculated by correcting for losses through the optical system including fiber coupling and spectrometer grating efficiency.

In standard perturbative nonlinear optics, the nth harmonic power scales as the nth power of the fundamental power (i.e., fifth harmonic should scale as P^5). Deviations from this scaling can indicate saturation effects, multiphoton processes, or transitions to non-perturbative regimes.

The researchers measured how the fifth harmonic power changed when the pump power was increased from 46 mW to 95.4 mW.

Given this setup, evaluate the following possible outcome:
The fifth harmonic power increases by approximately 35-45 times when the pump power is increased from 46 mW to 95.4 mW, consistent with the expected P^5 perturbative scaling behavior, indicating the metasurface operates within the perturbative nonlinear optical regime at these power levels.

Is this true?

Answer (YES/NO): NO